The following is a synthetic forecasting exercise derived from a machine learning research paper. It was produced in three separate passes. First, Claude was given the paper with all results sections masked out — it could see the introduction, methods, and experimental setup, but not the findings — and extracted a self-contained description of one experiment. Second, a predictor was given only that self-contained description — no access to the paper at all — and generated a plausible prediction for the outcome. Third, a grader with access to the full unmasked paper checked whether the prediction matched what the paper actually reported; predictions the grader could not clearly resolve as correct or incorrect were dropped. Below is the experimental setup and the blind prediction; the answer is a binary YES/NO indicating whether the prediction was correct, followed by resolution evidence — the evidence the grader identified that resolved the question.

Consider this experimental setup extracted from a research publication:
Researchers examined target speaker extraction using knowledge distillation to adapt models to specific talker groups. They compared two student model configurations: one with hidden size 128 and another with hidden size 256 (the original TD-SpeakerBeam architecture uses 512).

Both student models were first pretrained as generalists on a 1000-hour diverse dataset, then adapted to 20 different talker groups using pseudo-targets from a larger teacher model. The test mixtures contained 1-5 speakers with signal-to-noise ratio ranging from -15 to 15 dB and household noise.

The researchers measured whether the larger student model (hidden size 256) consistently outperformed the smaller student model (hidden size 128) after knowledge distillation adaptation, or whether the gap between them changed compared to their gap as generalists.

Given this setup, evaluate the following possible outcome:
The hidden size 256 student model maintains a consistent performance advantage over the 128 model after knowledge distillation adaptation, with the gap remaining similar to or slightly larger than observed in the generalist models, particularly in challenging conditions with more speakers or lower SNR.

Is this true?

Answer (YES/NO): NO